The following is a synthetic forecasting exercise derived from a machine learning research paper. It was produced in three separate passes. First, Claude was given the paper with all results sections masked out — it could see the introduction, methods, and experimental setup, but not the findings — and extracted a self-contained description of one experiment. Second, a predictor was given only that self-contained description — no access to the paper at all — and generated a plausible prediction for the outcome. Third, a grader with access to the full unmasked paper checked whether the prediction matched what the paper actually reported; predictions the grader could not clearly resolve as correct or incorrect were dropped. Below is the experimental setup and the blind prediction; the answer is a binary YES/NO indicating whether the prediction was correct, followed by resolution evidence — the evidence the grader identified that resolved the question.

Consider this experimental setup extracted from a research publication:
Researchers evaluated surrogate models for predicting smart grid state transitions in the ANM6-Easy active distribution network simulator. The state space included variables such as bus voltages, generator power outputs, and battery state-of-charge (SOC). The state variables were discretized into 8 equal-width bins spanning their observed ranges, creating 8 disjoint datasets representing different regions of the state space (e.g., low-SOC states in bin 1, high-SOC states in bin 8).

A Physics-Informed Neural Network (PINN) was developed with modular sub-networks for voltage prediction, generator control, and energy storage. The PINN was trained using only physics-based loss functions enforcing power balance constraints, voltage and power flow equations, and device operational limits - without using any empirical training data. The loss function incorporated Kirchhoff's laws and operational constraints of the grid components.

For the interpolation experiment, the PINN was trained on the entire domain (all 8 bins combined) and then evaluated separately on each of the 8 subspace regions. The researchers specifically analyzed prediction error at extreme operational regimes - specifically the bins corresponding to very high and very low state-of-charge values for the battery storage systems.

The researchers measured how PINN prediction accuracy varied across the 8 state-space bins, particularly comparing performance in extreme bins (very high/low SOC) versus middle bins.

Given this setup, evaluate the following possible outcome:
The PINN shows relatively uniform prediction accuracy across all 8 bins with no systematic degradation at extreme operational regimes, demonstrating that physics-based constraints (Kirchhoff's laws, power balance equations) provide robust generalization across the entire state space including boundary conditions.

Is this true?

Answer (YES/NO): NO